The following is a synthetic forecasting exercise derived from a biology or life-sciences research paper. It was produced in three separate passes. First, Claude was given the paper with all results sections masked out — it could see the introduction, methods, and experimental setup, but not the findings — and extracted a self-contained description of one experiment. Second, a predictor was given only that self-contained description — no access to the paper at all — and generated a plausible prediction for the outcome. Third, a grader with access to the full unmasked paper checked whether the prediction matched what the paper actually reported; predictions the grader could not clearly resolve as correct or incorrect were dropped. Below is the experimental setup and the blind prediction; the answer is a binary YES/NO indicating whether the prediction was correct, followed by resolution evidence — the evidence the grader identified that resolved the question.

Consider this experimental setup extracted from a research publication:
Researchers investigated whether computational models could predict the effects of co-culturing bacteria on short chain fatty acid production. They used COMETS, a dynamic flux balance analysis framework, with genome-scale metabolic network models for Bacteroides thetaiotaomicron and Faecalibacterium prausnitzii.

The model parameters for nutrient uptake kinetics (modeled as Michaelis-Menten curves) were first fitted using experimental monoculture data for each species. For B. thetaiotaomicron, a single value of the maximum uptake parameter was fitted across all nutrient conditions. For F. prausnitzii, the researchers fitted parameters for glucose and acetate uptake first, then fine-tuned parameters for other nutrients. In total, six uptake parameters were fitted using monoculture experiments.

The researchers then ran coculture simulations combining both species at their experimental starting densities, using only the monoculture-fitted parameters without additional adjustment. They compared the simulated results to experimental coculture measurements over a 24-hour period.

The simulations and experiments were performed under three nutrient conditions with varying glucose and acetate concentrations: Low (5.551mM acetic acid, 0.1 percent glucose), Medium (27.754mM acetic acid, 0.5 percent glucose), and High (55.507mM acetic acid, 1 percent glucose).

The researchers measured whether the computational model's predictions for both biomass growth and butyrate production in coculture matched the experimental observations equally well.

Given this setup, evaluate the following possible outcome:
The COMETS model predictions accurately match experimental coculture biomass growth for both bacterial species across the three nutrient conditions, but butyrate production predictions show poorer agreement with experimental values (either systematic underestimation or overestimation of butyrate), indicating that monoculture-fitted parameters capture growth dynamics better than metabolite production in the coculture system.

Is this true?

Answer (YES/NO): NO